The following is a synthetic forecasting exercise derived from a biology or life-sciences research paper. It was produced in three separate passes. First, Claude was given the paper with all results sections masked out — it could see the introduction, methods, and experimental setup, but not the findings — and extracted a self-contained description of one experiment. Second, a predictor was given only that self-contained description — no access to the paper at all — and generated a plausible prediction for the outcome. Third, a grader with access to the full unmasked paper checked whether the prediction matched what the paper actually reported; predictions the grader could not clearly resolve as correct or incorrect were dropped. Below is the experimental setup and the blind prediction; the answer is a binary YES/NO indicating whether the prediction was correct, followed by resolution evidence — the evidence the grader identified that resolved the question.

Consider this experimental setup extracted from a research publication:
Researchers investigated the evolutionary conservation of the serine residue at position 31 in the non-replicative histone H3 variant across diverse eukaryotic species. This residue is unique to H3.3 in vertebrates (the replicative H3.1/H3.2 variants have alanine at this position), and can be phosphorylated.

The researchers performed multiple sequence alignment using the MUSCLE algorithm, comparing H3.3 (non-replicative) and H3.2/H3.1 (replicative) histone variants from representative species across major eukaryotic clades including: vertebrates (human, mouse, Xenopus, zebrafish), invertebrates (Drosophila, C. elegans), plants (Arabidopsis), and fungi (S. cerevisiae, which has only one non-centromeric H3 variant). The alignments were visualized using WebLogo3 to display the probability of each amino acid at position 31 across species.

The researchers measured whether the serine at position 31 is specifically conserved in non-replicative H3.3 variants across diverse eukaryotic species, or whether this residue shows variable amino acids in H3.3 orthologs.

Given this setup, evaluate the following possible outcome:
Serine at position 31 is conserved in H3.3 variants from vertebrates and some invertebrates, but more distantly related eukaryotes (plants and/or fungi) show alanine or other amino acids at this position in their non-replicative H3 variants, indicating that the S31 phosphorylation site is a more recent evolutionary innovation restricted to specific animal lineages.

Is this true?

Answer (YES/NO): NO